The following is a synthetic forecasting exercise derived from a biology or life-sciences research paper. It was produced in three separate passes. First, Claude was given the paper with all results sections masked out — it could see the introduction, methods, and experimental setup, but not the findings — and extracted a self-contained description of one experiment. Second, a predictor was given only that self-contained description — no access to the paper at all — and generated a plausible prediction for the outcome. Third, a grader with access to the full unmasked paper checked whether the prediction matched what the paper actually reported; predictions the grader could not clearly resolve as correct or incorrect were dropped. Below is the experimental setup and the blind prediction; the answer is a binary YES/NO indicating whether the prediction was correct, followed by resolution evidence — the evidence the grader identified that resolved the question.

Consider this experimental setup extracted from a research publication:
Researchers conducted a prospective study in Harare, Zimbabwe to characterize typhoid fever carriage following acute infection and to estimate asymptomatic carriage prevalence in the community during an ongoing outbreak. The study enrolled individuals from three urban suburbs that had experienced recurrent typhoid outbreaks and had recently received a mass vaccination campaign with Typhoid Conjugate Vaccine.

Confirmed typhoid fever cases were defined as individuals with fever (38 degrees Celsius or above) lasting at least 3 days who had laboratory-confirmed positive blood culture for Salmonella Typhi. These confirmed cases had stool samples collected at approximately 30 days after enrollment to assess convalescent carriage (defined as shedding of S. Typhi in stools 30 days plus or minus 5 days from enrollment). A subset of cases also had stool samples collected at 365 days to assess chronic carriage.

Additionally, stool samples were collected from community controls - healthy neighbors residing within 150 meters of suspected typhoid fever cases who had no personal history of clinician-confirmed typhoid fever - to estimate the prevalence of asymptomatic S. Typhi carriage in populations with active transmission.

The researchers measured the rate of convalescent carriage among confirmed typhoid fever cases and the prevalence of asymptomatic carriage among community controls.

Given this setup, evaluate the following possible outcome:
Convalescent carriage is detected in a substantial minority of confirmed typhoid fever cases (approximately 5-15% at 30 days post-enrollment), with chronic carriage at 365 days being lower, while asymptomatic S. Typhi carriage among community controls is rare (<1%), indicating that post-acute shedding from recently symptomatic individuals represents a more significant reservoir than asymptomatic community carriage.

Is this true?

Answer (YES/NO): NO